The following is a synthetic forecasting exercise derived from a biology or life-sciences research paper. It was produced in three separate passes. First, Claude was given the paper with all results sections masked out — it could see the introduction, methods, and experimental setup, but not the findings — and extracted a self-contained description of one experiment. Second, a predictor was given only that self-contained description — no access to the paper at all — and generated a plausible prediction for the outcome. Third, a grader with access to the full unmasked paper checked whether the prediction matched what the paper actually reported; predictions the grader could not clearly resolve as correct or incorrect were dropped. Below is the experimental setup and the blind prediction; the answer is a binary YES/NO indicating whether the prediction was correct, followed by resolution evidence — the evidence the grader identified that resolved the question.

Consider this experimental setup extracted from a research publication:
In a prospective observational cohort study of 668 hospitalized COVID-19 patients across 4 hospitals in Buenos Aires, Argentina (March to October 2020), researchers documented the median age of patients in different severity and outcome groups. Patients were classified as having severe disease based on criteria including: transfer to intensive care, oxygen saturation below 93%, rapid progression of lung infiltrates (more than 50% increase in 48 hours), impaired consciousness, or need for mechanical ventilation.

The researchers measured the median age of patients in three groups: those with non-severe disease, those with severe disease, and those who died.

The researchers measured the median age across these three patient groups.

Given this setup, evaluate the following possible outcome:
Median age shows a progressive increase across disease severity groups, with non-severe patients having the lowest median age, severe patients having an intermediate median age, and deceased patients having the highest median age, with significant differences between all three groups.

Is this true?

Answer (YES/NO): NO